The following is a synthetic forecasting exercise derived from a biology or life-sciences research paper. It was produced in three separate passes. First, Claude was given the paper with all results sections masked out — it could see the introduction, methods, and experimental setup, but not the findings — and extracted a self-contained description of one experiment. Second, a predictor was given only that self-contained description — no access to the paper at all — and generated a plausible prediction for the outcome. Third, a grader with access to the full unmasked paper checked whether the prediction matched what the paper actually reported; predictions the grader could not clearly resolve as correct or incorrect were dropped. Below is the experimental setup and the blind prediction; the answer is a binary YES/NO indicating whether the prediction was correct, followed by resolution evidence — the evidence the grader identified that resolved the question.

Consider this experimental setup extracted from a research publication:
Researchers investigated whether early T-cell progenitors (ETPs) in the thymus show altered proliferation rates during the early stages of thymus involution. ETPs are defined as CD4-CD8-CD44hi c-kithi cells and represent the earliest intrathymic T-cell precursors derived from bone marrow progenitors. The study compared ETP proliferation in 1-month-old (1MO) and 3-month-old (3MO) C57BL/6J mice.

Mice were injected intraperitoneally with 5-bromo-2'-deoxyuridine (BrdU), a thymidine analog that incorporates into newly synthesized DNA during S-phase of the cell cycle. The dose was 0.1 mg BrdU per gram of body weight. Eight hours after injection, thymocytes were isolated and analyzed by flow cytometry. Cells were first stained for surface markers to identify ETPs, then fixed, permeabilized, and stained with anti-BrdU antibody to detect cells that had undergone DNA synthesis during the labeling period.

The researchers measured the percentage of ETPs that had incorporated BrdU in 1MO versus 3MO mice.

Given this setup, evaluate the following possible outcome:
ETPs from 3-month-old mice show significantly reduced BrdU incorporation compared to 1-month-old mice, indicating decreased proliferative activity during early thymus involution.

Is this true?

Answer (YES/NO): NO